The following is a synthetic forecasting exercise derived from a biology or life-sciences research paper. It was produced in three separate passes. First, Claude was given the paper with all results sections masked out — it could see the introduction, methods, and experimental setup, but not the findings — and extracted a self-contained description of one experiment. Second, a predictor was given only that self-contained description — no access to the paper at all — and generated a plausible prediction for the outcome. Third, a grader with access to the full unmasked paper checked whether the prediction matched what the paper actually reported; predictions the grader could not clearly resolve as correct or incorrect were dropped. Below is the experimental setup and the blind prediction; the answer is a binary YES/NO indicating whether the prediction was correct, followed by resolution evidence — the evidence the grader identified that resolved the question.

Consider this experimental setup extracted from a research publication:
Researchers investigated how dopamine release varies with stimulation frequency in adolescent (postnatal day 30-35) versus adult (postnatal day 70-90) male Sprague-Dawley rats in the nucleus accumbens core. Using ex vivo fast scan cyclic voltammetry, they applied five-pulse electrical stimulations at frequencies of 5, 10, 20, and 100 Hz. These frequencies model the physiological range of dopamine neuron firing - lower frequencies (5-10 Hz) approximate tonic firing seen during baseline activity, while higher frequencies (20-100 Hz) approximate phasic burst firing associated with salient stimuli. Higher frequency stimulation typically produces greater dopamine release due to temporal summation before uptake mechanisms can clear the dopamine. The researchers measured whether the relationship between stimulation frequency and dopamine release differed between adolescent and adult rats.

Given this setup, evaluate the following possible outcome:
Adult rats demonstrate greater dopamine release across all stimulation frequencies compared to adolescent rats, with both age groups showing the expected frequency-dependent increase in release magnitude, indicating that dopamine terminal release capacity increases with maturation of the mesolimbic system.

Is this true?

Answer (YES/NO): YES